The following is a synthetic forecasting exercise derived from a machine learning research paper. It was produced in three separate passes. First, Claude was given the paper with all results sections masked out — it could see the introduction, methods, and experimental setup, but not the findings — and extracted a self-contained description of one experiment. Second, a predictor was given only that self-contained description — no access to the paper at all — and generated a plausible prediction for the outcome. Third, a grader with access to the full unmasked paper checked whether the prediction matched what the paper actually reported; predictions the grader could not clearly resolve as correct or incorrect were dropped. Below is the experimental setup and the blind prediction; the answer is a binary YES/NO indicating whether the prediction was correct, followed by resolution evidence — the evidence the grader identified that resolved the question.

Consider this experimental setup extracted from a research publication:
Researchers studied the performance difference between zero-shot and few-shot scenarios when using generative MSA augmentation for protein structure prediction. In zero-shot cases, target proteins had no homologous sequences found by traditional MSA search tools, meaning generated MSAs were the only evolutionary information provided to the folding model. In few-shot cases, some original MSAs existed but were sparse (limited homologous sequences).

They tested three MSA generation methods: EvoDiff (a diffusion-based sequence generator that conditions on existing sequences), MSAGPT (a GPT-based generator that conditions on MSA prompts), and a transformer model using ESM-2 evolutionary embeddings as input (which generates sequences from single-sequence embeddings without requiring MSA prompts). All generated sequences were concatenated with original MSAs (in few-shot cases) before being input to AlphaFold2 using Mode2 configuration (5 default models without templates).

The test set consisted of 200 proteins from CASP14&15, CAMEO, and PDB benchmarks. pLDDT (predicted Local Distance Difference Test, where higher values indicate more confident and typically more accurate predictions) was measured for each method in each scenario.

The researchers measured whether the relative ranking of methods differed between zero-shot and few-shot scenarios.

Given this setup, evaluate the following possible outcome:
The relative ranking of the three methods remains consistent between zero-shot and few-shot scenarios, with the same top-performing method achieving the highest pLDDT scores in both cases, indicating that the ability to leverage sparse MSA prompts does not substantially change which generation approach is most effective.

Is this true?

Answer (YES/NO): YES